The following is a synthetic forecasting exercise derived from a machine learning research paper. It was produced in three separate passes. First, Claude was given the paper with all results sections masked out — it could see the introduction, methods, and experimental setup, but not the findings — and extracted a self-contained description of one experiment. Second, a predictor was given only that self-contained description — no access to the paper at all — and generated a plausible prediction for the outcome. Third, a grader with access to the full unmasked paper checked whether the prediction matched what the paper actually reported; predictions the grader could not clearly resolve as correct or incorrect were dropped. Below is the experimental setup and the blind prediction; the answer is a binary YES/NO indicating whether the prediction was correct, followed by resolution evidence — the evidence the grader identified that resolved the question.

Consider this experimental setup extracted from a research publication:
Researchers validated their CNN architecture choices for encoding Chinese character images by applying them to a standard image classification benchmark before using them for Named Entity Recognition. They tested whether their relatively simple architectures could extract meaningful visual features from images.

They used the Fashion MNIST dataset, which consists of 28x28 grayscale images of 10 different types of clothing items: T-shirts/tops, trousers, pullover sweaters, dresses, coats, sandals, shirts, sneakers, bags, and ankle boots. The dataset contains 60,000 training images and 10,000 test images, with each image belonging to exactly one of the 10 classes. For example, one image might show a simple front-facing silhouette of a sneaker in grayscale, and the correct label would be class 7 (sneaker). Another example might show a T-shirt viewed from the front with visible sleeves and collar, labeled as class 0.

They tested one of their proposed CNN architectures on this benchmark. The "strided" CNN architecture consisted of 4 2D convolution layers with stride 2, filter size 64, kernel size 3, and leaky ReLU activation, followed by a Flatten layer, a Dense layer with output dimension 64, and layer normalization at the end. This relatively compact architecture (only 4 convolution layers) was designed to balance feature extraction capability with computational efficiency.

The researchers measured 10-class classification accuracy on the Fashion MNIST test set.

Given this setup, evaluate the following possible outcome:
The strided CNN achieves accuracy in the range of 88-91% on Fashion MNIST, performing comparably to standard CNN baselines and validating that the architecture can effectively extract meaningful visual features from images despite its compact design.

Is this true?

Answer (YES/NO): NO